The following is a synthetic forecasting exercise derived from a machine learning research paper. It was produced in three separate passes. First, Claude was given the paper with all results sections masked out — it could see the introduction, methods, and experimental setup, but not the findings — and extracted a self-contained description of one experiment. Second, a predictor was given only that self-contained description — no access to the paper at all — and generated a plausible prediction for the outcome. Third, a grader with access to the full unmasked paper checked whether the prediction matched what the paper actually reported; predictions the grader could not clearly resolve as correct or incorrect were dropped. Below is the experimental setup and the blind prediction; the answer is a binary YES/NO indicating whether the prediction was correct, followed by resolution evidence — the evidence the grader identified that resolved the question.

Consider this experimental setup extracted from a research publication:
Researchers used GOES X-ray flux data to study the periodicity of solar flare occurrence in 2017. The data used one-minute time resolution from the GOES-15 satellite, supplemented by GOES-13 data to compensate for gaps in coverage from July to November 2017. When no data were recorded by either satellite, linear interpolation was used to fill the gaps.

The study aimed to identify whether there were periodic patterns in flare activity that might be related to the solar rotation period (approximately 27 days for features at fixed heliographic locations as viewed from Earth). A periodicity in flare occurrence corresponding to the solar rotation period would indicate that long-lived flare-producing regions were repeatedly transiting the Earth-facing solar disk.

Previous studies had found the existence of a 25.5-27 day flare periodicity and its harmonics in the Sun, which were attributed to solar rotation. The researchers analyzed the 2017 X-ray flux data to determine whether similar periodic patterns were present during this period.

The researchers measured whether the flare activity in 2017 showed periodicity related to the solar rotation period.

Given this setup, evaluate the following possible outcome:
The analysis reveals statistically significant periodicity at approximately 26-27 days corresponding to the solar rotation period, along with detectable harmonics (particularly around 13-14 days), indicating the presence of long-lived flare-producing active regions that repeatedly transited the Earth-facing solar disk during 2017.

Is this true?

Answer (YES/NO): NO